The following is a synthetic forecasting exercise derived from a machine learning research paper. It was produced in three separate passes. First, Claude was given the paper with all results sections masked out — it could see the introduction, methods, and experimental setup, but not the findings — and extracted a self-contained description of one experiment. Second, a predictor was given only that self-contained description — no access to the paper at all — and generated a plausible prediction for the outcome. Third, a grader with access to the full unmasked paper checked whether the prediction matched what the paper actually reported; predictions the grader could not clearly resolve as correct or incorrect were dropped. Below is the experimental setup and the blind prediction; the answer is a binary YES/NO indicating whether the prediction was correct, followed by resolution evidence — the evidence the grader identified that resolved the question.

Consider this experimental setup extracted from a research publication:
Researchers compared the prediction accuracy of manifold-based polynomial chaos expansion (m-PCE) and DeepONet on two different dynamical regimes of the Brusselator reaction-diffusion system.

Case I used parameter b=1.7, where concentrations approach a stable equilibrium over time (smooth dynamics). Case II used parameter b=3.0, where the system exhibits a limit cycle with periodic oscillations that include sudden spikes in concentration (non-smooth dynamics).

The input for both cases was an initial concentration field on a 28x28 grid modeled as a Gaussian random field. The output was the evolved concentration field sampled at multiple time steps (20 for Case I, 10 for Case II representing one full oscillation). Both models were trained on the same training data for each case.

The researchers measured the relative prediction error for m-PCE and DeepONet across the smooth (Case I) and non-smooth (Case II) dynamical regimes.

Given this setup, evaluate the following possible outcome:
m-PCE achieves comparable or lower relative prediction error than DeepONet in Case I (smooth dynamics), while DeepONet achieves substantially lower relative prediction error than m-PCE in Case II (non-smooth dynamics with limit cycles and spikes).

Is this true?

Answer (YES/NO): YES